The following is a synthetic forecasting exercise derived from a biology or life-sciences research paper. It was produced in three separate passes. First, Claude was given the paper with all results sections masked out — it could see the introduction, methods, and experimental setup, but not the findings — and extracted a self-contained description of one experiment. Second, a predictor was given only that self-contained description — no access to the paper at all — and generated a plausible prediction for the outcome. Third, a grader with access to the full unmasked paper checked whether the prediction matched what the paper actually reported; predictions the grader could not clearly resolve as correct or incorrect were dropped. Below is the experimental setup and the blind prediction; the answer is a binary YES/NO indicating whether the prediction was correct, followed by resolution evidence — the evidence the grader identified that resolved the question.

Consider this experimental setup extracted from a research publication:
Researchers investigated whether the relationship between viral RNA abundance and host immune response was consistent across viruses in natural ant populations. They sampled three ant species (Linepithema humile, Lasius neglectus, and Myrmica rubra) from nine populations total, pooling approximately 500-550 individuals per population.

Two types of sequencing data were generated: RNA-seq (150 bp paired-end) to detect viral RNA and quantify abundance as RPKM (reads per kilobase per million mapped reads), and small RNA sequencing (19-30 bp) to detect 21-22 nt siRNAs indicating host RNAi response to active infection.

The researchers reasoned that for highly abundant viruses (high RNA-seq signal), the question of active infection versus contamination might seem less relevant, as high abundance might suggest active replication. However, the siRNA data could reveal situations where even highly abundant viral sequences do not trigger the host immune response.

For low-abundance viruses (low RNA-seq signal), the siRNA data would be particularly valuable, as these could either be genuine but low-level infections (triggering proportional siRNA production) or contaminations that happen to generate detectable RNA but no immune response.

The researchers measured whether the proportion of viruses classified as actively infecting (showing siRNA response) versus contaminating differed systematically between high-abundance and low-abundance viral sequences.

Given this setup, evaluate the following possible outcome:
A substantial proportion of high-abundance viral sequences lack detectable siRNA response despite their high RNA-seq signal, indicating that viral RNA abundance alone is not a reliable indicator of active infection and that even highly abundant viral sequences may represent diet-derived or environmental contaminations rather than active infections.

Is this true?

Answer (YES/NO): NO